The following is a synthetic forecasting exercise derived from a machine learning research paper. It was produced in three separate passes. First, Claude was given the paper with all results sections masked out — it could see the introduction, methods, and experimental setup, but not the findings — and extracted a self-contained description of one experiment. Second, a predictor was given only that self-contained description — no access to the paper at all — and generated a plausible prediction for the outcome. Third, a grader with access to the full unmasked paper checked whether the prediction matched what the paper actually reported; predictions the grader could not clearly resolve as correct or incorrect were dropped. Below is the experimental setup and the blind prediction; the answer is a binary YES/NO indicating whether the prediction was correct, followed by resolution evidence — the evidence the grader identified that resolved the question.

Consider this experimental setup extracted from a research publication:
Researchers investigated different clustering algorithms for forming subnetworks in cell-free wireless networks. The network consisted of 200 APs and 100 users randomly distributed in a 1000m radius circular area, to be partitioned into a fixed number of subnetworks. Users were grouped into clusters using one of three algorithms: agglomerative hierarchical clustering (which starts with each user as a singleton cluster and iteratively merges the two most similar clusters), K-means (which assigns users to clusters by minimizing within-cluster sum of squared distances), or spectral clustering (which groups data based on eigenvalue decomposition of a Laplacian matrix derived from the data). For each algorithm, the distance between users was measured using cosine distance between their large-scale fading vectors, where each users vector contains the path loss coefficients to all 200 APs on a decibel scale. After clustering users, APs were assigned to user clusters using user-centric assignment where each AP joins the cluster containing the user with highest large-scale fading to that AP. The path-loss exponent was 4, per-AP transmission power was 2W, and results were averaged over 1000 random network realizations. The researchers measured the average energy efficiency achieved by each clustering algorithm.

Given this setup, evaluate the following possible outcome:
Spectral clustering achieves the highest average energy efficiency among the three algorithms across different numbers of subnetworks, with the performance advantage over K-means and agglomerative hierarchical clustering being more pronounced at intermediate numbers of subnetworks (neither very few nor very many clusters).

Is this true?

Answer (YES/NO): NO